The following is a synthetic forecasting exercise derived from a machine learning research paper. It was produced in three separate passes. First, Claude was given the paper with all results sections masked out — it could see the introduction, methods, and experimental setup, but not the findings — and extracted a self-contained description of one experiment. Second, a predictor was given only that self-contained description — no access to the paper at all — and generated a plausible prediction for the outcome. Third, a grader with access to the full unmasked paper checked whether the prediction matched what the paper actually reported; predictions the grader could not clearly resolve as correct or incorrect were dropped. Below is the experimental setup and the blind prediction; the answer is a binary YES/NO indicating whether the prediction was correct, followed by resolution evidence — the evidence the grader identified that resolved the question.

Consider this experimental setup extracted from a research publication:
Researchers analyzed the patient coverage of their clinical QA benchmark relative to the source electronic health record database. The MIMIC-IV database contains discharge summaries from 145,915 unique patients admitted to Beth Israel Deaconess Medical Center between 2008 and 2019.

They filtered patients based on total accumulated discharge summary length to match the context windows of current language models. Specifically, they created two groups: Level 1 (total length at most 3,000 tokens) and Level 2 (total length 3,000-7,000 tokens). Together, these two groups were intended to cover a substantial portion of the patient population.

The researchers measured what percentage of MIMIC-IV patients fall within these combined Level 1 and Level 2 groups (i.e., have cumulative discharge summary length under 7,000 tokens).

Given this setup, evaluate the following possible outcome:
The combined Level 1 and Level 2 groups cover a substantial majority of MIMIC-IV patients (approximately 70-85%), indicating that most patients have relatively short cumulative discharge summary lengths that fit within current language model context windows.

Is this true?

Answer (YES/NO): YES